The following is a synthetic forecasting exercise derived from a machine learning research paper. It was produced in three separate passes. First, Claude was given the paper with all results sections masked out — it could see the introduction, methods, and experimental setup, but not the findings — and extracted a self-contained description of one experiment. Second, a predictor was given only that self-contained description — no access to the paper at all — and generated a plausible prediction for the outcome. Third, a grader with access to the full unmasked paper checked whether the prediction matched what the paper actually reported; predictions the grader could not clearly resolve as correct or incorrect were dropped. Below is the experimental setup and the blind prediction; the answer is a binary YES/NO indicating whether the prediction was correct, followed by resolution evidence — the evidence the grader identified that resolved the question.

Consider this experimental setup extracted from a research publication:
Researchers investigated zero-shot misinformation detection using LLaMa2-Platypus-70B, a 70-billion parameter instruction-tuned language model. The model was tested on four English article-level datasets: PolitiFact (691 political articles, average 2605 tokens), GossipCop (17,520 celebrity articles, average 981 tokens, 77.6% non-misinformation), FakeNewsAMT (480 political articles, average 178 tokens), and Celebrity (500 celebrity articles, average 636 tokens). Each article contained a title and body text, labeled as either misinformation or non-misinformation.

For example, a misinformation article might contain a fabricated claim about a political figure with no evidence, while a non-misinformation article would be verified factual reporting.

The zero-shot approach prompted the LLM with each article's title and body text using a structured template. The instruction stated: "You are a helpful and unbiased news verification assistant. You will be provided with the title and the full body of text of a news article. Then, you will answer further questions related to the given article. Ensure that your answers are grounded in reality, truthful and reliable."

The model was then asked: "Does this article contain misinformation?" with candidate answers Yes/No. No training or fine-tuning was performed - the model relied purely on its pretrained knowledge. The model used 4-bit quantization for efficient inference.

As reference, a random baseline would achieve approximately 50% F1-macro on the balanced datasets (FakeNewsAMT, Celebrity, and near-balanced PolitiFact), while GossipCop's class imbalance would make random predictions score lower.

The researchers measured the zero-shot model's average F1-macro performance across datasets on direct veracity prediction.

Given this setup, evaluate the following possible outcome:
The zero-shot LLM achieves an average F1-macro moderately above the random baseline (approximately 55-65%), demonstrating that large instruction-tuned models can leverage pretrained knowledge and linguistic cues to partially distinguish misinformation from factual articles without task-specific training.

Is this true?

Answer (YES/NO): YES